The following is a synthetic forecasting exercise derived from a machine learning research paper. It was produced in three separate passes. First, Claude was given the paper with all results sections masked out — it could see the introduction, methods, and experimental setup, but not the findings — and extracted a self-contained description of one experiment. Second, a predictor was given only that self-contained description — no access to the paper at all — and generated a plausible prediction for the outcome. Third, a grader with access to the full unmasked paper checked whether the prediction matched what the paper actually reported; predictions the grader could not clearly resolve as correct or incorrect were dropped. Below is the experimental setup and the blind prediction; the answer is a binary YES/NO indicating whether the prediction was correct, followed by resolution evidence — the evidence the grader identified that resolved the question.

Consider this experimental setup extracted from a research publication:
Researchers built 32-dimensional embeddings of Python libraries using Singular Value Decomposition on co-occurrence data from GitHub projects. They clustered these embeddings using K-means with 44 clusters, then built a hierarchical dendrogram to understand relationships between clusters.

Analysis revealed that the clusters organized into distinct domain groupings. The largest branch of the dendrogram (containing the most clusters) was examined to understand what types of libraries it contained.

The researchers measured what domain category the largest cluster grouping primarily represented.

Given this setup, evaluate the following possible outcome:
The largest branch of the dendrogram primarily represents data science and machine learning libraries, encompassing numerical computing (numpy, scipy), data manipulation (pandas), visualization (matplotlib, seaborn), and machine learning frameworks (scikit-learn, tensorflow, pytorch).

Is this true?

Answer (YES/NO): NO